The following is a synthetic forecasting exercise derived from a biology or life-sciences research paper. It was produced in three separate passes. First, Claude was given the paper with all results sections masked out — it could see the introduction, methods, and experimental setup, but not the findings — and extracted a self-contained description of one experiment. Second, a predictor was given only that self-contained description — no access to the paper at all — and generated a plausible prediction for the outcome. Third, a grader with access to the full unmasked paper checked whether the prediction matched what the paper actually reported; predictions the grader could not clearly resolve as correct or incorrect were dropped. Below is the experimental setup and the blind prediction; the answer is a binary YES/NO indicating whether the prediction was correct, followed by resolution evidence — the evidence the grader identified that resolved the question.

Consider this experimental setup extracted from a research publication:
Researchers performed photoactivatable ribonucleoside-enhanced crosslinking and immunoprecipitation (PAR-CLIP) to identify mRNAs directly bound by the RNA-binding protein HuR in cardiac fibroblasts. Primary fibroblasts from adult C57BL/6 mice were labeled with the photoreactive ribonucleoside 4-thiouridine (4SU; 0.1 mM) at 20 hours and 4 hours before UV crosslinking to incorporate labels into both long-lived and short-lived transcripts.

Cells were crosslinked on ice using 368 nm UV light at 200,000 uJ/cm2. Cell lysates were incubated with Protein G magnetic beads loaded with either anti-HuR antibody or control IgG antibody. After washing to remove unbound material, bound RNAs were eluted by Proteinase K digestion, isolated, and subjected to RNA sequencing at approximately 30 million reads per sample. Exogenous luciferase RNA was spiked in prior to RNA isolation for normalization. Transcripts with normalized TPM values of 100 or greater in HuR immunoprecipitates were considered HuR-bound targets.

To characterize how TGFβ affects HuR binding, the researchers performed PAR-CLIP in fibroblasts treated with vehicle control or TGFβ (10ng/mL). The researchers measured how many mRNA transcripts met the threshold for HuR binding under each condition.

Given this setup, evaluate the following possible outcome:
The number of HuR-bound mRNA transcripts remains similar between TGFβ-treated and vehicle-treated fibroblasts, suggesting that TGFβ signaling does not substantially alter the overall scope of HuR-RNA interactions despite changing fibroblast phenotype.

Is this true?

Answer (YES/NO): YES